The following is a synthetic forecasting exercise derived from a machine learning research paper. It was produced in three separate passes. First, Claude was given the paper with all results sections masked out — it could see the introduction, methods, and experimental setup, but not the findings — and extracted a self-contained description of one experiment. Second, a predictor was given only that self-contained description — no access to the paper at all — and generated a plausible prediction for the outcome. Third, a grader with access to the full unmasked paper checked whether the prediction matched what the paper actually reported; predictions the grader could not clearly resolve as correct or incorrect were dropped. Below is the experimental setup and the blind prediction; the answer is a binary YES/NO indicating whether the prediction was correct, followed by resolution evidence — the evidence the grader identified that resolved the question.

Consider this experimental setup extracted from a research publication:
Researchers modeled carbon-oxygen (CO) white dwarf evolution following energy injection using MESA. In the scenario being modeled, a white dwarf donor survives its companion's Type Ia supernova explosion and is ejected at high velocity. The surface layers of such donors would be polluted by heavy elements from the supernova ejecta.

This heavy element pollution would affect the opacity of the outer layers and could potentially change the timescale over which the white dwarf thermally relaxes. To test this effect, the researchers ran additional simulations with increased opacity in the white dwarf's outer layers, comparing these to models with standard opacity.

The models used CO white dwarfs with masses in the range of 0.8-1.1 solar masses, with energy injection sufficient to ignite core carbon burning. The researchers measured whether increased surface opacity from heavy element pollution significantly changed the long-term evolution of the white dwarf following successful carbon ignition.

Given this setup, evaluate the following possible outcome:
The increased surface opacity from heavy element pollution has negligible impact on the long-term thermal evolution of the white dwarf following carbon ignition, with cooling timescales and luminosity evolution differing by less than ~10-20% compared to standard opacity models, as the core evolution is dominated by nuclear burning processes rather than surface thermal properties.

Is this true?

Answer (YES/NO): YES